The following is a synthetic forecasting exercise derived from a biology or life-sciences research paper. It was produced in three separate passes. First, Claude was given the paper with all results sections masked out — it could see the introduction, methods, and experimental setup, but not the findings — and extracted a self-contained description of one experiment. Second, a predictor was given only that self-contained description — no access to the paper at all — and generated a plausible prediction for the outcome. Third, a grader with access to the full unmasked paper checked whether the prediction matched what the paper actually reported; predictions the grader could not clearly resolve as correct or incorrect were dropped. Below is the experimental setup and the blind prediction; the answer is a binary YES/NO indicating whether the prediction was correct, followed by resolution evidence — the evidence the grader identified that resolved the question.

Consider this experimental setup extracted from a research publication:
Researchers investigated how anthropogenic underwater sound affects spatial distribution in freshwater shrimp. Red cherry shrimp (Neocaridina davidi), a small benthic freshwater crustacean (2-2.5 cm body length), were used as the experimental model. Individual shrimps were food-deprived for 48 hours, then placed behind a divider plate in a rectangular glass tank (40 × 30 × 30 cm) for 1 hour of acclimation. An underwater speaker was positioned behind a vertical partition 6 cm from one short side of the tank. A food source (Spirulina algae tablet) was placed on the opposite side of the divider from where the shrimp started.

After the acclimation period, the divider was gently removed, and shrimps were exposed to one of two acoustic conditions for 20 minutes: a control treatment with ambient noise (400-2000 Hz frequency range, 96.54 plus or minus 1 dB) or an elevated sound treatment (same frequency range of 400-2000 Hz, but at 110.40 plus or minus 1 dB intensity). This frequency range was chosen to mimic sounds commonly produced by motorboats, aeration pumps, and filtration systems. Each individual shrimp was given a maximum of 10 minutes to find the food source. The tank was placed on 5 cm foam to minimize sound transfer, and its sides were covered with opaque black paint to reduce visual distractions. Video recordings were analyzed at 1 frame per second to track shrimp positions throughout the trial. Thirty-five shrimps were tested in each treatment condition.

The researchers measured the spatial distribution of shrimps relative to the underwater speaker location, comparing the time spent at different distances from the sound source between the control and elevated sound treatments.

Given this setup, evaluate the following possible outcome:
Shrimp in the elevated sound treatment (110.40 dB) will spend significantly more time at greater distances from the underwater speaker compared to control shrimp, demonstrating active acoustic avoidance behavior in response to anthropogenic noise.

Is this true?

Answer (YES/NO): YES